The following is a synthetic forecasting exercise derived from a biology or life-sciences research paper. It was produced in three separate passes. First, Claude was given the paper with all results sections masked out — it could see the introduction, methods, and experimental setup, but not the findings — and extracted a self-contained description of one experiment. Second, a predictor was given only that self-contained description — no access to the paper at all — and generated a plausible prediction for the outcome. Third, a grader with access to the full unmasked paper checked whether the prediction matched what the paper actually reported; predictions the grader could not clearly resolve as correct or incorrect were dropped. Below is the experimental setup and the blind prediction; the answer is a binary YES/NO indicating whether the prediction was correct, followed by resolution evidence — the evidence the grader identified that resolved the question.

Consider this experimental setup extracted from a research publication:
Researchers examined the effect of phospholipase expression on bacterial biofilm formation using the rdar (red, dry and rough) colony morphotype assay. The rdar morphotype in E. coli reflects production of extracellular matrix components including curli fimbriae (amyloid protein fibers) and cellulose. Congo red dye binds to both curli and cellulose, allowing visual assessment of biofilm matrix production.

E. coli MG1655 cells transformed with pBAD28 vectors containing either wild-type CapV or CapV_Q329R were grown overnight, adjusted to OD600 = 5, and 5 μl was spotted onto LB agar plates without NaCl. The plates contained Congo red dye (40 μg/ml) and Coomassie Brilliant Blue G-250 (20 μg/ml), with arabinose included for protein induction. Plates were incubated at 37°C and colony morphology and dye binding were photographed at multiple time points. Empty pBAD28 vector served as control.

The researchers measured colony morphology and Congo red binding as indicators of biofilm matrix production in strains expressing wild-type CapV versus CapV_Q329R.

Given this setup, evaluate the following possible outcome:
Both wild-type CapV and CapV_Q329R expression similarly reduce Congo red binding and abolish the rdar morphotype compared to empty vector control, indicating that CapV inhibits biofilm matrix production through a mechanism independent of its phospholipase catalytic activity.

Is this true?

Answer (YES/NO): NO